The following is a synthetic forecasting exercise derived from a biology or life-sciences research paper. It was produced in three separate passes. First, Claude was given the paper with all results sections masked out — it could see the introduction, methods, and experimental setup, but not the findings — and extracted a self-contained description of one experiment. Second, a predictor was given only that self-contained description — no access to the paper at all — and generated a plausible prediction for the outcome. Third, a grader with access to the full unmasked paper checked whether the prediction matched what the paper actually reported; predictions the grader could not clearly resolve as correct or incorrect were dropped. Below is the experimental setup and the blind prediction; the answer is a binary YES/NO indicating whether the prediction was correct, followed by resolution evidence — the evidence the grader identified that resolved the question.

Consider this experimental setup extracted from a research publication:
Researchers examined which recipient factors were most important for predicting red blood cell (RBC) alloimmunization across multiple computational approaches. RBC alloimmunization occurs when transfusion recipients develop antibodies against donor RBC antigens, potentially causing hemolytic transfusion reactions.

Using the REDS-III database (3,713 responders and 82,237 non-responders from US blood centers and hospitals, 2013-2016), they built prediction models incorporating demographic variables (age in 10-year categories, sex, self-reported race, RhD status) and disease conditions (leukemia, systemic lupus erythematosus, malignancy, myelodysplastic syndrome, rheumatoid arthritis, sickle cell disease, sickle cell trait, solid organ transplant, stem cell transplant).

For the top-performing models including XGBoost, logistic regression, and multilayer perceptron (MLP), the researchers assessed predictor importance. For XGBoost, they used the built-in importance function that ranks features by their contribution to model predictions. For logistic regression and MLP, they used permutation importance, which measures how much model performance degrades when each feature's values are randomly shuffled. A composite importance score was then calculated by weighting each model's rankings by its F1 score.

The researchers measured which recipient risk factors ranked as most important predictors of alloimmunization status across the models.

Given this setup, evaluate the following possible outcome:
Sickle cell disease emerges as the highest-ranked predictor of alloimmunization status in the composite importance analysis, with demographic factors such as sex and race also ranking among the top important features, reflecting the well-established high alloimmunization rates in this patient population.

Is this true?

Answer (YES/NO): NO